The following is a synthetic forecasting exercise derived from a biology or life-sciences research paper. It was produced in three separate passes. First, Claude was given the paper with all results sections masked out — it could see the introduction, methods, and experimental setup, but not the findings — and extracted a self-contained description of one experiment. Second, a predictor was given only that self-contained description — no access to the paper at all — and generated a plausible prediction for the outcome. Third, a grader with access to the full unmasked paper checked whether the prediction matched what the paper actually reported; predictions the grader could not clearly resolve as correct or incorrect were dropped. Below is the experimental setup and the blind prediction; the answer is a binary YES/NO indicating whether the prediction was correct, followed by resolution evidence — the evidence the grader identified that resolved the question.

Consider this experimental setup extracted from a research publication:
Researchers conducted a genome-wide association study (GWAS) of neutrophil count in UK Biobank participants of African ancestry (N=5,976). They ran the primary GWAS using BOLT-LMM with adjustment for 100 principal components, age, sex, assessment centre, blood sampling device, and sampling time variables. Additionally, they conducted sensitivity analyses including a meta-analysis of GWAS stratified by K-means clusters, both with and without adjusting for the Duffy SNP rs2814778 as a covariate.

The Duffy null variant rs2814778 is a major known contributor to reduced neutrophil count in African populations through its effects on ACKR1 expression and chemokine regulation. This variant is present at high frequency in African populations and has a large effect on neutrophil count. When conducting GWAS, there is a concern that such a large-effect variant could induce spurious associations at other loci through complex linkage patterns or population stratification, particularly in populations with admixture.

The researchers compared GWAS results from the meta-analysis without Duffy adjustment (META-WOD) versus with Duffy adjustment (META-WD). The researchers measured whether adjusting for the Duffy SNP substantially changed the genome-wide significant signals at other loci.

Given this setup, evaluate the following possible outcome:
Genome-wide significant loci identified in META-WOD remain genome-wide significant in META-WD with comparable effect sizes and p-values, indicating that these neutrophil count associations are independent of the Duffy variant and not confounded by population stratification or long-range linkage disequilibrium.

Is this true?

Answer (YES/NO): NO